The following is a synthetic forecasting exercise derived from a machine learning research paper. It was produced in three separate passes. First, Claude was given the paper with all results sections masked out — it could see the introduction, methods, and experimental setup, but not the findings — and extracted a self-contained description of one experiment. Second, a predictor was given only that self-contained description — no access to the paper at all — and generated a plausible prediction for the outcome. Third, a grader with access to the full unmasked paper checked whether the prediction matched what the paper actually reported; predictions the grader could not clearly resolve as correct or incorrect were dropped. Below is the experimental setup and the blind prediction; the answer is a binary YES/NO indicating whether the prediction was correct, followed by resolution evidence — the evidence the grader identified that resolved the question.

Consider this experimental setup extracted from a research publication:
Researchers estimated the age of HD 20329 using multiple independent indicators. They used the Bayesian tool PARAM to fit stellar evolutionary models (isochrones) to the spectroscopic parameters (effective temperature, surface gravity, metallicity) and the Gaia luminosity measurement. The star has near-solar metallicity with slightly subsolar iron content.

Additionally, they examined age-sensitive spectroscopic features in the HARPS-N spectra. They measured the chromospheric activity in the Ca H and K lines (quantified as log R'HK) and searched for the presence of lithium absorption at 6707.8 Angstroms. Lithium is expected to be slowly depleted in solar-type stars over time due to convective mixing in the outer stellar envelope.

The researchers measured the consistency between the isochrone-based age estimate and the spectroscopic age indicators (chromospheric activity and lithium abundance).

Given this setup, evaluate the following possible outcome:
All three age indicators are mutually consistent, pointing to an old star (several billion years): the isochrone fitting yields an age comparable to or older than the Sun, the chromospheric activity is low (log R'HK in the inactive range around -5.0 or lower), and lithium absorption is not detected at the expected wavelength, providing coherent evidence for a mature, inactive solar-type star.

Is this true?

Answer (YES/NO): YES